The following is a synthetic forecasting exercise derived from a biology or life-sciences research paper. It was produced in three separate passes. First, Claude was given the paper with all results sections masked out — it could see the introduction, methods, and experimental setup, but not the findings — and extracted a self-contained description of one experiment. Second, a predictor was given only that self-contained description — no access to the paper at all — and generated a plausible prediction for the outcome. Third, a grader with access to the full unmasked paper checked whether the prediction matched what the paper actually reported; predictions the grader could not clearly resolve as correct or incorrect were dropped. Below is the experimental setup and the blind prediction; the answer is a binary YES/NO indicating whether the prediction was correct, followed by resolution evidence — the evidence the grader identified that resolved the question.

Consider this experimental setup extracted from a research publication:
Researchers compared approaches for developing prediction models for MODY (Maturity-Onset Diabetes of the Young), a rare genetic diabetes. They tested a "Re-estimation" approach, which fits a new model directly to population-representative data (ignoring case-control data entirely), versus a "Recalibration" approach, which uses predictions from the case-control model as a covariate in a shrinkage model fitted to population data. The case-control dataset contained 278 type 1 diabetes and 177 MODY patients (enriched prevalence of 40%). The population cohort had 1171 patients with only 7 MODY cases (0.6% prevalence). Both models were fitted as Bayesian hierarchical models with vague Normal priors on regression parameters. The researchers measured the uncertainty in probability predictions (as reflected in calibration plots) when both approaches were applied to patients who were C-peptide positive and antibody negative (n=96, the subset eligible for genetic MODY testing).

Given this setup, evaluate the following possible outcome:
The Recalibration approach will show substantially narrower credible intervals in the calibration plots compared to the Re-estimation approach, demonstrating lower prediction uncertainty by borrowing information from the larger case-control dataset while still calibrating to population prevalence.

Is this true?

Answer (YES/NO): YES